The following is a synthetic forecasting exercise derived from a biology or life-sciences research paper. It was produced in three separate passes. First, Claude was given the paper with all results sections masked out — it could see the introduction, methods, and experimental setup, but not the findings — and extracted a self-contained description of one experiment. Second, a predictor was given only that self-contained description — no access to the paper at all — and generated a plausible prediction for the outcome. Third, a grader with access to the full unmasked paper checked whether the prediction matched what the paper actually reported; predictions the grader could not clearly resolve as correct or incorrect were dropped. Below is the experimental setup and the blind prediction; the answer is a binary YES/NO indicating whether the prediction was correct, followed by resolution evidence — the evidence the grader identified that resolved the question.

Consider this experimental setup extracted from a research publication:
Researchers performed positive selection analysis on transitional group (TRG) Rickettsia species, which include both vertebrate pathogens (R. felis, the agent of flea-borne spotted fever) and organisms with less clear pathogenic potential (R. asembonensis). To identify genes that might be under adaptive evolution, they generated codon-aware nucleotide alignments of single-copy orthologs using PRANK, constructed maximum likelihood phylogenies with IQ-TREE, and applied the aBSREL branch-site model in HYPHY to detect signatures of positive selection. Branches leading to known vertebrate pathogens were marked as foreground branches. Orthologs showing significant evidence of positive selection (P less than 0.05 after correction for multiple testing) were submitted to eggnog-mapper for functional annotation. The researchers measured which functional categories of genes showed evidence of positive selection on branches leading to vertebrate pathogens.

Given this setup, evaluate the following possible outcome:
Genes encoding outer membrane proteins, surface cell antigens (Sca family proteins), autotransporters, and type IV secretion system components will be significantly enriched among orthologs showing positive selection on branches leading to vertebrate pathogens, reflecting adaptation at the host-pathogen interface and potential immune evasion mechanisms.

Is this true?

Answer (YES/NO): NO